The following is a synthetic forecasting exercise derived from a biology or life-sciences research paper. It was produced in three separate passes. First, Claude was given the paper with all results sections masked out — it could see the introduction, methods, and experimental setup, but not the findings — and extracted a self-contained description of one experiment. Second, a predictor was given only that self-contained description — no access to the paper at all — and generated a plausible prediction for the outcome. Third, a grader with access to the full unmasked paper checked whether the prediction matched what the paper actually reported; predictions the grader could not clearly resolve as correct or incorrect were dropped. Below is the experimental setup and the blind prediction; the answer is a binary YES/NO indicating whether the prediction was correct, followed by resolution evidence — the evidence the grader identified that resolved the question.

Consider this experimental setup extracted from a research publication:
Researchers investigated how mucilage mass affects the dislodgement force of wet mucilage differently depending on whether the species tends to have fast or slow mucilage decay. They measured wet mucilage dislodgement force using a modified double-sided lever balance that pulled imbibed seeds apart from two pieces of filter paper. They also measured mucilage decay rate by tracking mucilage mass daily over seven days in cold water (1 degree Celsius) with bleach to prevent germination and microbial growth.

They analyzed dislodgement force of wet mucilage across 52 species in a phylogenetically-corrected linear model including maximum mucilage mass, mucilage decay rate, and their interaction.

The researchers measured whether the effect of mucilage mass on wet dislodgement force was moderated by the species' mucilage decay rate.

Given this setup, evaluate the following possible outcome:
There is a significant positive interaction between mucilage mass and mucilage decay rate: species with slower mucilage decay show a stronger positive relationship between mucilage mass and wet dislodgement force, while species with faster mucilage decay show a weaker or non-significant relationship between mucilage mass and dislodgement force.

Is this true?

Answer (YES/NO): NO